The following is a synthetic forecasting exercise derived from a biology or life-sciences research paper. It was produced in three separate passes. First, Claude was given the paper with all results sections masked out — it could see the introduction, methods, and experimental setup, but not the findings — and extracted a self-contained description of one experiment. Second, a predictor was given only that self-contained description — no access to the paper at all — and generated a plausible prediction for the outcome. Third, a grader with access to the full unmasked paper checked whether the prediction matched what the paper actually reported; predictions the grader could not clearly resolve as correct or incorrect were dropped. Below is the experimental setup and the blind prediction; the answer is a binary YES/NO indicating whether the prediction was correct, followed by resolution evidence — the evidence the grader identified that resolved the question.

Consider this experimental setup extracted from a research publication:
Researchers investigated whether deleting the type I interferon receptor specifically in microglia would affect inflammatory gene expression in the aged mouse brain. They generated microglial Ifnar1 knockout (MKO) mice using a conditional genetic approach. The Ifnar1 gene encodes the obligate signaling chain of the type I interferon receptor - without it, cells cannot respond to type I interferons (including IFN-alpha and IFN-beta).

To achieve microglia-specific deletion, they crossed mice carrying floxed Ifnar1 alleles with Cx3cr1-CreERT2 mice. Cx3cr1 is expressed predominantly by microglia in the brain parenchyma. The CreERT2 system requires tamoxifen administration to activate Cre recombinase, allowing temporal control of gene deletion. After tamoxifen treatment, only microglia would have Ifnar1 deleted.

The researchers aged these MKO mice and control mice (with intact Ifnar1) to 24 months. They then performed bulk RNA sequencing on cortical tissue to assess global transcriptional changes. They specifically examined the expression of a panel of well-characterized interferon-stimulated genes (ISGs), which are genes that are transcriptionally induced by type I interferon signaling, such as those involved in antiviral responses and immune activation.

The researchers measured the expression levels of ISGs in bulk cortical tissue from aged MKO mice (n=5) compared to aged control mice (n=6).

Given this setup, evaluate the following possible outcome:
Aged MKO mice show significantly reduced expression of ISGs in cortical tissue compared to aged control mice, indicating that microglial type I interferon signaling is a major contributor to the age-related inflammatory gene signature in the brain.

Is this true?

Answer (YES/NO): YES